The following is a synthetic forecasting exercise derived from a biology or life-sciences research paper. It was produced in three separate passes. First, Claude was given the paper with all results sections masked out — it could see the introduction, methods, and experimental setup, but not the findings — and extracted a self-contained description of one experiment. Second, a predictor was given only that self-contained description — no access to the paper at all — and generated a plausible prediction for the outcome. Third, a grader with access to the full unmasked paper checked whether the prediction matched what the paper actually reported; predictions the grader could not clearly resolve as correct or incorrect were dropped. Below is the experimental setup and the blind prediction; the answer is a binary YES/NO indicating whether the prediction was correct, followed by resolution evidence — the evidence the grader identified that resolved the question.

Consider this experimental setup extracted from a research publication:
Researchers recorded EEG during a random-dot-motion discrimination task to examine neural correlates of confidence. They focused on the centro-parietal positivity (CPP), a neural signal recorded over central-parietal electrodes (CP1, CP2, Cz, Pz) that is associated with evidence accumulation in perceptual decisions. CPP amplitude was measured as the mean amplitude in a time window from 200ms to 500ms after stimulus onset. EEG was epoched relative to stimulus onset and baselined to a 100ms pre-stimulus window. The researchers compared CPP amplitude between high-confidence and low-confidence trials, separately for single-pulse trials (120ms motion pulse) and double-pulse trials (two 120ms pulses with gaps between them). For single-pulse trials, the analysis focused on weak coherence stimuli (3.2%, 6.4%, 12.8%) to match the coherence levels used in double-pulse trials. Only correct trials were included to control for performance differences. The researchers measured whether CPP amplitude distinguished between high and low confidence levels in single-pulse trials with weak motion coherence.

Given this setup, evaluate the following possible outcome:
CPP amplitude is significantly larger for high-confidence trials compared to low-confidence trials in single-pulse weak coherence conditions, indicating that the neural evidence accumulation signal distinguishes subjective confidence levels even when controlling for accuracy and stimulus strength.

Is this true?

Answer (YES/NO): NO